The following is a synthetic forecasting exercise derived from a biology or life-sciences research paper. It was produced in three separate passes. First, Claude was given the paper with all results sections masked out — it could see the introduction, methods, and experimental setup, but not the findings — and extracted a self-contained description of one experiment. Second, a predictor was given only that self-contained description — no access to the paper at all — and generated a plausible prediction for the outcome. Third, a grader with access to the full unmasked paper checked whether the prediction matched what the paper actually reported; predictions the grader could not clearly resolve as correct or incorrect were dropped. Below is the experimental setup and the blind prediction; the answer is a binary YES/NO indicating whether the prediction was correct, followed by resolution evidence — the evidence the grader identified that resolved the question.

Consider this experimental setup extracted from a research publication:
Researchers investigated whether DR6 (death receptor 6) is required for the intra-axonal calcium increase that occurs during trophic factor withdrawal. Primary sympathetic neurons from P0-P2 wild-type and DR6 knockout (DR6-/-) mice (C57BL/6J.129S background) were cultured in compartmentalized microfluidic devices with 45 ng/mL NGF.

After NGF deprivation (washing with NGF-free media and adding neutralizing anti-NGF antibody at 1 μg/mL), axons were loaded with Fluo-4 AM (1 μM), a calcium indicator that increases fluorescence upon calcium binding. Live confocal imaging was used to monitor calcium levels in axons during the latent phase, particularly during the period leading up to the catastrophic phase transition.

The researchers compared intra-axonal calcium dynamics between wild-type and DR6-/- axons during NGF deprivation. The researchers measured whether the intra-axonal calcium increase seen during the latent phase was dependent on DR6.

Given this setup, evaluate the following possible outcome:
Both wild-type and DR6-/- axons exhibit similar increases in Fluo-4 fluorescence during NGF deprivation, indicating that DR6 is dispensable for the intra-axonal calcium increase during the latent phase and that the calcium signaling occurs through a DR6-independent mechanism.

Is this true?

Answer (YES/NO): YES